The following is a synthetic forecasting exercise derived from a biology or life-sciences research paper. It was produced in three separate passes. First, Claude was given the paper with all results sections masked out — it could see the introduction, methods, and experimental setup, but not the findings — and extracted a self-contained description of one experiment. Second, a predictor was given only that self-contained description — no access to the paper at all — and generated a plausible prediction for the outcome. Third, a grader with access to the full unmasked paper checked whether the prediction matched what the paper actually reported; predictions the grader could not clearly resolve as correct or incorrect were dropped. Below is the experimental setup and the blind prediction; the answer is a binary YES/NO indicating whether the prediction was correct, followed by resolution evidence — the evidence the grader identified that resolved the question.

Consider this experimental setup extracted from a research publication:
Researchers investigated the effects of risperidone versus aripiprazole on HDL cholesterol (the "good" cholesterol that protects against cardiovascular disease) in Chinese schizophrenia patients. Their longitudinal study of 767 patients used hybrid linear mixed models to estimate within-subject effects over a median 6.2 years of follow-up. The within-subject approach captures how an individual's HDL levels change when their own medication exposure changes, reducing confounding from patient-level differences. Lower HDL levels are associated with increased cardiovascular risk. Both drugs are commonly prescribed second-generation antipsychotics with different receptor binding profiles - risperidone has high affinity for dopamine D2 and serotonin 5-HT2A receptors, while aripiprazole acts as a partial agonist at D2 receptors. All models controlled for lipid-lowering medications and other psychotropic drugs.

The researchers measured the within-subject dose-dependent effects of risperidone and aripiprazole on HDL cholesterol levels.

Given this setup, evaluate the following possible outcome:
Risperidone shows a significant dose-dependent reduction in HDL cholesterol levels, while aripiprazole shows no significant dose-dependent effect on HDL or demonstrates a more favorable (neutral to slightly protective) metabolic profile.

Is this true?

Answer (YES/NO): NO